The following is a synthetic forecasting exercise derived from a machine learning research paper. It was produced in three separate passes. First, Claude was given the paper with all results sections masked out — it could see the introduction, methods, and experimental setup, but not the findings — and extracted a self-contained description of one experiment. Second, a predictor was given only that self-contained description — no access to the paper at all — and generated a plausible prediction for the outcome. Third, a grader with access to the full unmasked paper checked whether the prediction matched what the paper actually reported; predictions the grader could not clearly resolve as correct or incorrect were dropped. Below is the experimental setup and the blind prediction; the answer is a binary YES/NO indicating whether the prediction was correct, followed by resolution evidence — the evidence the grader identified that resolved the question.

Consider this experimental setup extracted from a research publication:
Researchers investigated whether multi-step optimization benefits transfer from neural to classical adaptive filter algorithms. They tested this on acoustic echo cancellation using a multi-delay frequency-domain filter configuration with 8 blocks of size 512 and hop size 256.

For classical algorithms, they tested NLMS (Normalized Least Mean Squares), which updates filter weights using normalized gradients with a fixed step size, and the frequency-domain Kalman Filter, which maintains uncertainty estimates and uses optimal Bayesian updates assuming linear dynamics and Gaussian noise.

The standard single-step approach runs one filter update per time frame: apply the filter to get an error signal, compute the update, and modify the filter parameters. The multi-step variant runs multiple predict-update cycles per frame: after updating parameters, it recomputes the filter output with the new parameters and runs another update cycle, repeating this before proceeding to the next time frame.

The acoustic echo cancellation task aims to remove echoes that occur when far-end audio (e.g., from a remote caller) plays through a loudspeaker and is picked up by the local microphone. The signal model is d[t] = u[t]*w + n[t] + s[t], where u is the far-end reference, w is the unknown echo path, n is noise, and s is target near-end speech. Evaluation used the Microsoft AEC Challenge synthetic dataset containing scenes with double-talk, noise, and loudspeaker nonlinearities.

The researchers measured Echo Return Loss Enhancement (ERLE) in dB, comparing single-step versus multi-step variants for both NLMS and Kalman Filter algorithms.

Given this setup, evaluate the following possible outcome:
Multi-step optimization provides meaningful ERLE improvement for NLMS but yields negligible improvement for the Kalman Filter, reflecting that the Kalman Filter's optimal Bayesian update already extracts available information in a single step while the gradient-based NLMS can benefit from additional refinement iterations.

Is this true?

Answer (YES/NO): NO